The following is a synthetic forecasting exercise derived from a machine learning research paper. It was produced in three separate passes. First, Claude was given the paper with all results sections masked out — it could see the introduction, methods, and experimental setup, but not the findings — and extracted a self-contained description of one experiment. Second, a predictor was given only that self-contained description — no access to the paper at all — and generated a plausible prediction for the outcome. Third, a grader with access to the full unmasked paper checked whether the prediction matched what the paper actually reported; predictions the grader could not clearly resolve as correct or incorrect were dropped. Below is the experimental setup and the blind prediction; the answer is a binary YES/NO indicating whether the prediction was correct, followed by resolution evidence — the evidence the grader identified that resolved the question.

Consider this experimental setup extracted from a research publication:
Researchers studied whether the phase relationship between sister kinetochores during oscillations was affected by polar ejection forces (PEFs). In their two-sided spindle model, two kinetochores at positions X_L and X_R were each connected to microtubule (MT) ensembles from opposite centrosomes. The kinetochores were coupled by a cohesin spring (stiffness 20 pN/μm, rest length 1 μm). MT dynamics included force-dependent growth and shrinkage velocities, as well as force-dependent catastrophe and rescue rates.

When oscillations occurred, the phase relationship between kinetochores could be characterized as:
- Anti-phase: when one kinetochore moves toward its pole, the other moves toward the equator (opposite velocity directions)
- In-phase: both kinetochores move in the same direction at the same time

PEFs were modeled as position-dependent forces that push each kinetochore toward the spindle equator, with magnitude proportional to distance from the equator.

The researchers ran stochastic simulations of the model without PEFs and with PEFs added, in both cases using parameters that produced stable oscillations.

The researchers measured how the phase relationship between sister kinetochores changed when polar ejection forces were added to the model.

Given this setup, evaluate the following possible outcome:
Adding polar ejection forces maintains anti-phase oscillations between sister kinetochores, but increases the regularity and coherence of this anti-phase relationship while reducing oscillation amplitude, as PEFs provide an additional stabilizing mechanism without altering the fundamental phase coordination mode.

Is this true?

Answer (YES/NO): NO